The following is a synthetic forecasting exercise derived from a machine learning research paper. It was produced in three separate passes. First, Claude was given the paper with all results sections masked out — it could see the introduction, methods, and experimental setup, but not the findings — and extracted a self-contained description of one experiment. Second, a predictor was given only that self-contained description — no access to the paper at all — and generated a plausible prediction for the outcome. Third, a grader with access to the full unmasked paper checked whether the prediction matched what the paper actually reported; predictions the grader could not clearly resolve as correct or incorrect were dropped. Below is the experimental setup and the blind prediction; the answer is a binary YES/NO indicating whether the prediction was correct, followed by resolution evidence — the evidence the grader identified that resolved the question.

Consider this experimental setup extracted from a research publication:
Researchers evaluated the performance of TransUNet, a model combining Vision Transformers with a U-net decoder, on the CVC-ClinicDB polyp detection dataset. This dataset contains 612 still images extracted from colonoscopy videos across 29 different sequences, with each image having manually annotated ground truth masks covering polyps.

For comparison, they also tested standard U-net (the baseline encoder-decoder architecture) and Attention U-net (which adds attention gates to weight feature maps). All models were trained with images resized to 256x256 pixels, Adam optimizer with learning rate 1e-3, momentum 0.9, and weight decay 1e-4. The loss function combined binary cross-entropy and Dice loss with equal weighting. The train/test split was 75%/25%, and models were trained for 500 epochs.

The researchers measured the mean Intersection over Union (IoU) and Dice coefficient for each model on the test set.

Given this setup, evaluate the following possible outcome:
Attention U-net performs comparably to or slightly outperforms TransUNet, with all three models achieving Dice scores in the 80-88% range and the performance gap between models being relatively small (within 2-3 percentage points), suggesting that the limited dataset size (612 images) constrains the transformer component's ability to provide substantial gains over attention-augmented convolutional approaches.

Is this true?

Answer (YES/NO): NO